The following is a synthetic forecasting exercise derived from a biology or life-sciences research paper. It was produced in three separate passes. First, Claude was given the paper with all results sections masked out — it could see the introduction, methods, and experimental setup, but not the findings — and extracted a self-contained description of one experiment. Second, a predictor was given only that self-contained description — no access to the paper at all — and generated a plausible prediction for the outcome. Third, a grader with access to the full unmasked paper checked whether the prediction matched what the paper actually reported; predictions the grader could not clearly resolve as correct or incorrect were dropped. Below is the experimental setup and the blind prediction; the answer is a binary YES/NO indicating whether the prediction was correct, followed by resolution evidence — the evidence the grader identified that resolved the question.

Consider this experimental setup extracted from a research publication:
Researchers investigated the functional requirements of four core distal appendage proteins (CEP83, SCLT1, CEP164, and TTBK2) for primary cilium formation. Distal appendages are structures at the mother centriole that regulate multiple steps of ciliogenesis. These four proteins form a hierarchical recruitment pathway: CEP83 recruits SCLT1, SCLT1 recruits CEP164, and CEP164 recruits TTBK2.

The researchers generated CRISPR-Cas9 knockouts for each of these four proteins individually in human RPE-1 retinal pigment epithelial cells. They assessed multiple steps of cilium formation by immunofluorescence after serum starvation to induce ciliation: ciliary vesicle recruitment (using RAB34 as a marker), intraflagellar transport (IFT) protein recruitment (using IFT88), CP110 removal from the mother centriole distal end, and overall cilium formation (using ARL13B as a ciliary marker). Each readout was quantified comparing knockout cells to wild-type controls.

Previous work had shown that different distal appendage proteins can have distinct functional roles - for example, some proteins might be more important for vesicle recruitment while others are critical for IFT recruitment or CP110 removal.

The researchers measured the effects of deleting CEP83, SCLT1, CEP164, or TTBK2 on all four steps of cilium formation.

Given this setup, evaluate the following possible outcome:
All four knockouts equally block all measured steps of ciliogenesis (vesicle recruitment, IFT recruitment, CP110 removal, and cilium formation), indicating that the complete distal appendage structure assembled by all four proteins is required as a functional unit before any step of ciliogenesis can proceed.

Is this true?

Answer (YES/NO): NO